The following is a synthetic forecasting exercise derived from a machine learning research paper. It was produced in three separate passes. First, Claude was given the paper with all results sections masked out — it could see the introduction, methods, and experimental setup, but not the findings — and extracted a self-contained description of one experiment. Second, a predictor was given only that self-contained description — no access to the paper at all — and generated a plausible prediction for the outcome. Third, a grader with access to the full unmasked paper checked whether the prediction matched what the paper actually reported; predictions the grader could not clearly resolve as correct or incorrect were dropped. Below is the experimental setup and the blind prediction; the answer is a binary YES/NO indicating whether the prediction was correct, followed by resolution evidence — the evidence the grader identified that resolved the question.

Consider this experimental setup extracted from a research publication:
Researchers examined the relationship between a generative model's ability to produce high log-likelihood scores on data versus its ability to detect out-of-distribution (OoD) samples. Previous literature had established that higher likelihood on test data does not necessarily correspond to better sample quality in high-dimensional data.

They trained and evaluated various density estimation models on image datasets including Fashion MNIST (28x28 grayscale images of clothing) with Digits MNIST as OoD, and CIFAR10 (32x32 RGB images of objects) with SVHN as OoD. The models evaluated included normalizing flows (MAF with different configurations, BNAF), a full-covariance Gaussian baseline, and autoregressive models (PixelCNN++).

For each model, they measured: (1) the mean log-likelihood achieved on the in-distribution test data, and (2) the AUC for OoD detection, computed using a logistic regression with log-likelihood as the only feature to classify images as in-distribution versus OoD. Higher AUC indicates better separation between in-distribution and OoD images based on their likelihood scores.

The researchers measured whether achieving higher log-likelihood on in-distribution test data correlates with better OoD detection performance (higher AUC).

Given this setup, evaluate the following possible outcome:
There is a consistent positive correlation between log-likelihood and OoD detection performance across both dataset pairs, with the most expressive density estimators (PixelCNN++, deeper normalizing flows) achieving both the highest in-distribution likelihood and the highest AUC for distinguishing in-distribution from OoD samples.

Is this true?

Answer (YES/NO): NO